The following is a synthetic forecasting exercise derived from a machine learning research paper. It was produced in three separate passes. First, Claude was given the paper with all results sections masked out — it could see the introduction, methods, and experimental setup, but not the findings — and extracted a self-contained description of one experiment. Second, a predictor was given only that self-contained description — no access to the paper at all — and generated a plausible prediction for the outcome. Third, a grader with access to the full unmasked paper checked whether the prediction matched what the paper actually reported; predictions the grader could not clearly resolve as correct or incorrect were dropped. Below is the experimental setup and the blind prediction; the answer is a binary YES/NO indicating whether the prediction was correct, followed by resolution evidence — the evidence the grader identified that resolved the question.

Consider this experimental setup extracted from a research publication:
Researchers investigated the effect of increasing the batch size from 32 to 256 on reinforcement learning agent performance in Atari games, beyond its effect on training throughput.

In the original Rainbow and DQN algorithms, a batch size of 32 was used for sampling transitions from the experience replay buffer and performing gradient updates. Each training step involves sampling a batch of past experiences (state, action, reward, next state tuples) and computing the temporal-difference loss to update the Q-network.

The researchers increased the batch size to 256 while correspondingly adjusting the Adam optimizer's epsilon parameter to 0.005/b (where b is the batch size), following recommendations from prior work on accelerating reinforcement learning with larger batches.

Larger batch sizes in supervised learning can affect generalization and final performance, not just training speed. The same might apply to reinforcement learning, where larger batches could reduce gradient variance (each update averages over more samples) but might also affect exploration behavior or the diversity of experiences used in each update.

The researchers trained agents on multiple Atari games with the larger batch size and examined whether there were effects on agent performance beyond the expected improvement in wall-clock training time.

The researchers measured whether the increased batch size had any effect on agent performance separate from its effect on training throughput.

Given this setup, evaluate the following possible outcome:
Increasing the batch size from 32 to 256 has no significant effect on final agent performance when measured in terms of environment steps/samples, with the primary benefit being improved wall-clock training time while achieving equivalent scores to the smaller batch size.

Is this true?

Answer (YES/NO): NO